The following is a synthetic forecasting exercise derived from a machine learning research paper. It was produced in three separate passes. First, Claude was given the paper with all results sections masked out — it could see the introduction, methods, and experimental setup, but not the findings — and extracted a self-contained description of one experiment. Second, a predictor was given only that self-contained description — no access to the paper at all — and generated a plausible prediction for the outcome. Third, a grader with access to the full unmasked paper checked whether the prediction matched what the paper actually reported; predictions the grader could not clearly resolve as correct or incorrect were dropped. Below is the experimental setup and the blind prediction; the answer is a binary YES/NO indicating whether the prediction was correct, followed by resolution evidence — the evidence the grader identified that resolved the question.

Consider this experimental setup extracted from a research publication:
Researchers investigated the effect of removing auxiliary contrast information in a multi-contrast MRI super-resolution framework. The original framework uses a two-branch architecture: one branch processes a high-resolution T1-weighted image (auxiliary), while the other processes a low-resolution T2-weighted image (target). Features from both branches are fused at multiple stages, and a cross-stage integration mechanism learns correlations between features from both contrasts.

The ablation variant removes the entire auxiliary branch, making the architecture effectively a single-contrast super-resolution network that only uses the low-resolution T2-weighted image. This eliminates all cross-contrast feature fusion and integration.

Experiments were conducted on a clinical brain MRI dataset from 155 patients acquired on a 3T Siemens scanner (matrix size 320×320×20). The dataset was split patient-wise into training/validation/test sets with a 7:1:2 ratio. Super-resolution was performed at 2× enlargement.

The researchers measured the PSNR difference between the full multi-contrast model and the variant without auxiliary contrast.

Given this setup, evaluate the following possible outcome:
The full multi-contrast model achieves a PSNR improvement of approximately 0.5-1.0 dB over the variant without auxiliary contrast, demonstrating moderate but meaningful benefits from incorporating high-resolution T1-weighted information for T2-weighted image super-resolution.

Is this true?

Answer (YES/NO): NO